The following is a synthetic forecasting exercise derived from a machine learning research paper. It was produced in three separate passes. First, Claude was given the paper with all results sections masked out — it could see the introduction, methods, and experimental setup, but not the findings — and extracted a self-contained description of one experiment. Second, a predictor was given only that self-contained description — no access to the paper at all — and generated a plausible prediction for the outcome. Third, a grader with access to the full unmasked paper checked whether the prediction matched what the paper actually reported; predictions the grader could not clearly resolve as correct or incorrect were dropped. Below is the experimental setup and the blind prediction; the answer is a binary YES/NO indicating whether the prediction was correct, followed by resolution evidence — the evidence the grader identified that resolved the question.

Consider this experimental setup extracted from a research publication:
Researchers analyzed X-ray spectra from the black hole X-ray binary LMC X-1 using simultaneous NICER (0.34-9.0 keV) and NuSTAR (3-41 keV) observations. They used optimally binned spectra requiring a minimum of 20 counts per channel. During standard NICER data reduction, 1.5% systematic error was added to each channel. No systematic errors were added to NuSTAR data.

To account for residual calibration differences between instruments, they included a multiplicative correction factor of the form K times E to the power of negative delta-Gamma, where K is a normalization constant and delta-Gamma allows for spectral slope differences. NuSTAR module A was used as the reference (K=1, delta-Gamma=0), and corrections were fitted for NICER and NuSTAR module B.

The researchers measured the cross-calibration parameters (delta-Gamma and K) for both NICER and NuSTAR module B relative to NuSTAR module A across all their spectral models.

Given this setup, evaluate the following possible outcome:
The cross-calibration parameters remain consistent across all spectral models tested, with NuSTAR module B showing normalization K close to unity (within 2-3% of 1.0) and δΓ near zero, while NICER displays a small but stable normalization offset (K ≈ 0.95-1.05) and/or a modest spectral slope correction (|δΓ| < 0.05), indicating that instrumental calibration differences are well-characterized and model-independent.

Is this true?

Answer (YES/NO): NO